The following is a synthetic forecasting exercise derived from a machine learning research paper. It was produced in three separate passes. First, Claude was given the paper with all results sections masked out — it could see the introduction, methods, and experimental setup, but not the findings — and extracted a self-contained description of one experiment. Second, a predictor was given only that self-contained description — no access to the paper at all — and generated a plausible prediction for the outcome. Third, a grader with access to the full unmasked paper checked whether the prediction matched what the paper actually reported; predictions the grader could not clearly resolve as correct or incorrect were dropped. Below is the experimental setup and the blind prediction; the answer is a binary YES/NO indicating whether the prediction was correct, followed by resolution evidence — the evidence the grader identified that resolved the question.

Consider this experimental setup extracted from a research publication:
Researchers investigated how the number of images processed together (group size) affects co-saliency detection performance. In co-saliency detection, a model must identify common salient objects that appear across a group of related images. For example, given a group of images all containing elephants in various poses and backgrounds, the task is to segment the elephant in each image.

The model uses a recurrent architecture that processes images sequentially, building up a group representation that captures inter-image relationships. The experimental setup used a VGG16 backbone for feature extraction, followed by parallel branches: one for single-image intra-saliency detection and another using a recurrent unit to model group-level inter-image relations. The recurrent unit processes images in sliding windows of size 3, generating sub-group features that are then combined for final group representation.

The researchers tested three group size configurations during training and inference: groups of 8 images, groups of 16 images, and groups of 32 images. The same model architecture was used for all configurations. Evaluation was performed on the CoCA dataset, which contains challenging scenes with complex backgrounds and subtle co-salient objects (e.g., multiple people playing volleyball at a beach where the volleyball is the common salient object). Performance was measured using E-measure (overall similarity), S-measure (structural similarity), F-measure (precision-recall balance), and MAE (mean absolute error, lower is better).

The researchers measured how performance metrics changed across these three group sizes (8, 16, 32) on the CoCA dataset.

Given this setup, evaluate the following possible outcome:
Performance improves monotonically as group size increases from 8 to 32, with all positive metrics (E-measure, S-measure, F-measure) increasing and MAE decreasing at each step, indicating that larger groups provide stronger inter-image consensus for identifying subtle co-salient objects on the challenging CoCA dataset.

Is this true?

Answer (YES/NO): YES